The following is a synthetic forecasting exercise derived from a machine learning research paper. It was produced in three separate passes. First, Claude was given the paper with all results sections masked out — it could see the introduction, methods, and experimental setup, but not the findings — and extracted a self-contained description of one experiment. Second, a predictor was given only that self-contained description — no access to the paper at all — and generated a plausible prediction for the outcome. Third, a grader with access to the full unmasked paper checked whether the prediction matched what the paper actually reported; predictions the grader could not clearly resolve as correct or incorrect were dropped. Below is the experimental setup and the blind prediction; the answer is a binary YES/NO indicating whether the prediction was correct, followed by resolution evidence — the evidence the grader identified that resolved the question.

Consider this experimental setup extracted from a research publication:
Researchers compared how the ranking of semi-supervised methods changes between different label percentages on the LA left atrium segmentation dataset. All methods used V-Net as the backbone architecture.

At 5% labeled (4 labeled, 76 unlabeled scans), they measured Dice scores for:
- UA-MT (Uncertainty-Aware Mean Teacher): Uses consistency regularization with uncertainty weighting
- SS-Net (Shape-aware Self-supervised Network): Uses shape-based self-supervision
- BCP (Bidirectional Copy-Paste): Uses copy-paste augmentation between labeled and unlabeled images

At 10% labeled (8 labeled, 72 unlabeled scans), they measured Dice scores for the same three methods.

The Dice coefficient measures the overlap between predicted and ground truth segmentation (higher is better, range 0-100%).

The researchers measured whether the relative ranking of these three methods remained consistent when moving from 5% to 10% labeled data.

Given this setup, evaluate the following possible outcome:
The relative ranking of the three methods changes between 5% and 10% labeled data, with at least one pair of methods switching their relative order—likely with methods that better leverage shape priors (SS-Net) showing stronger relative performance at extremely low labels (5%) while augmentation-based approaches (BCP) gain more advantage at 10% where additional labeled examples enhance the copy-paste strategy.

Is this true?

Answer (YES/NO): NO